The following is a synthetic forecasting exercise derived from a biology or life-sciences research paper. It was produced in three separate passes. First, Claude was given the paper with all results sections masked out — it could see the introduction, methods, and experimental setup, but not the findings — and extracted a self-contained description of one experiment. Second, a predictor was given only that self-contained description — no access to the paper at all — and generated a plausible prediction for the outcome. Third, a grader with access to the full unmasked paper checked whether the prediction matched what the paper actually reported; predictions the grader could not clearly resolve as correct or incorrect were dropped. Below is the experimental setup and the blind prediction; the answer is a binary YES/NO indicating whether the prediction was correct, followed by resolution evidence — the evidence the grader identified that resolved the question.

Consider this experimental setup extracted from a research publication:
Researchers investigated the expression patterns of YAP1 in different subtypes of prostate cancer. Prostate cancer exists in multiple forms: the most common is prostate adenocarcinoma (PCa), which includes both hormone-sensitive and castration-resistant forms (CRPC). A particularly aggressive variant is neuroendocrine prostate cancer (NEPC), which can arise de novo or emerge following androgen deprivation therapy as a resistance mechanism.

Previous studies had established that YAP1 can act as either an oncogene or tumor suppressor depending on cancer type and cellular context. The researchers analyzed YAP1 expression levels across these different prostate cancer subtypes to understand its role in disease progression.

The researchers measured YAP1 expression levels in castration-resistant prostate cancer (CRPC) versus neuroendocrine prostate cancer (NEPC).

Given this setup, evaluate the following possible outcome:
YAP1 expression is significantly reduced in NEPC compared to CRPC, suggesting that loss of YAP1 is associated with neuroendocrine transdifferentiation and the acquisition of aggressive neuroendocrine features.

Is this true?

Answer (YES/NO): YES